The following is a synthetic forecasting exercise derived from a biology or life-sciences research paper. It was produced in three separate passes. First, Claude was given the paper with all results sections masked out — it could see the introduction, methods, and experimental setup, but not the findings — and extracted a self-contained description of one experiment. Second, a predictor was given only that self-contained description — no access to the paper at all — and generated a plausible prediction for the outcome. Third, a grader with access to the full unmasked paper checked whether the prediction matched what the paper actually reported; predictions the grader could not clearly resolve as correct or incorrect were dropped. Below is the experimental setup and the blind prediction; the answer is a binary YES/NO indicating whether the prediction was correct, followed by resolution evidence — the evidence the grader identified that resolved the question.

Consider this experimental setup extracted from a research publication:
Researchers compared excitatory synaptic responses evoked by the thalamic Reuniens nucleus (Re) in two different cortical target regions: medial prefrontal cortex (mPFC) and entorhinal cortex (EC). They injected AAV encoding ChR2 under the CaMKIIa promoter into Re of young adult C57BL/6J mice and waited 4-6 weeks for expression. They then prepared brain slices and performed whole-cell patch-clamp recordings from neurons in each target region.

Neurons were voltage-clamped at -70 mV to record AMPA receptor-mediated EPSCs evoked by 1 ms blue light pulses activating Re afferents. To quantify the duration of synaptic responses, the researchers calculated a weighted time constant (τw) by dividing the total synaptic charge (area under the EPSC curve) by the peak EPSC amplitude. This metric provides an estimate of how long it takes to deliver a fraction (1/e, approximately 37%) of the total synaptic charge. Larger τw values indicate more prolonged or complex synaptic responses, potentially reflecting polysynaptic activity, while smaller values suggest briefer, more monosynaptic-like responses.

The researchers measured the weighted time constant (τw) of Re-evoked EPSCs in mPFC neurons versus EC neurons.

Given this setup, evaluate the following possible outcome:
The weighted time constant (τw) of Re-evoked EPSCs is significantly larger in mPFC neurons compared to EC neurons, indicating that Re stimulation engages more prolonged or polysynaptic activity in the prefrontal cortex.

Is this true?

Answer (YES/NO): YES